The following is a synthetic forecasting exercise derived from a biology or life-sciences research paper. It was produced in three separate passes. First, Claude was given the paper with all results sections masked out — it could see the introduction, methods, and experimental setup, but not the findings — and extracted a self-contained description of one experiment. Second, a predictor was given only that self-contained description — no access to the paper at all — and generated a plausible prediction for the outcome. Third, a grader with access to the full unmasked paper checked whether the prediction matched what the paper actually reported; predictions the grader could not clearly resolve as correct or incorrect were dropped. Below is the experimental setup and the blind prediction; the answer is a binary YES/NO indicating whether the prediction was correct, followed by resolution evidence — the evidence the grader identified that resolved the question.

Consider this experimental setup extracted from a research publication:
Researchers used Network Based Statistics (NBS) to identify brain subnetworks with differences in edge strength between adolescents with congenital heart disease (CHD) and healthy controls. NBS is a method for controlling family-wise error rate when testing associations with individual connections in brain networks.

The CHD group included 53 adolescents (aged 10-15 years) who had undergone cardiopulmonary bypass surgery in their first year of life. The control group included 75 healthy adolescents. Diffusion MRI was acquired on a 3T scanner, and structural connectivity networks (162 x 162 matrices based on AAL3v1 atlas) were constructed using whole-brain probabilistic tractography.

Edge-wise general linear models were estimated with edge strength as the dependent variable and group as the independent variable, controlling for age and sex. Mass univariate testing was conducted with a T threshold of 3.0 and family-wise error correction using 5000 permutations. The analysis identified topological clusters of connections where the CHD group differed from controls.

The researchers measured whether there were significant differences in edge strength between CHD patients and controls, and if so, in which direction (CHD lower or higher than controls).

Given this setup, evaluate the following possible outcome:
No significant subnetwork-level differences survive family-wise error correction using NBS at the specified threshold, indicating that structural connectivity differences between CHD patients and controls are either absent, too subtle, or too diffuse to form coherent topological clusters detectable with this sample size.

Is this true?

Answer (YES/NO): NO